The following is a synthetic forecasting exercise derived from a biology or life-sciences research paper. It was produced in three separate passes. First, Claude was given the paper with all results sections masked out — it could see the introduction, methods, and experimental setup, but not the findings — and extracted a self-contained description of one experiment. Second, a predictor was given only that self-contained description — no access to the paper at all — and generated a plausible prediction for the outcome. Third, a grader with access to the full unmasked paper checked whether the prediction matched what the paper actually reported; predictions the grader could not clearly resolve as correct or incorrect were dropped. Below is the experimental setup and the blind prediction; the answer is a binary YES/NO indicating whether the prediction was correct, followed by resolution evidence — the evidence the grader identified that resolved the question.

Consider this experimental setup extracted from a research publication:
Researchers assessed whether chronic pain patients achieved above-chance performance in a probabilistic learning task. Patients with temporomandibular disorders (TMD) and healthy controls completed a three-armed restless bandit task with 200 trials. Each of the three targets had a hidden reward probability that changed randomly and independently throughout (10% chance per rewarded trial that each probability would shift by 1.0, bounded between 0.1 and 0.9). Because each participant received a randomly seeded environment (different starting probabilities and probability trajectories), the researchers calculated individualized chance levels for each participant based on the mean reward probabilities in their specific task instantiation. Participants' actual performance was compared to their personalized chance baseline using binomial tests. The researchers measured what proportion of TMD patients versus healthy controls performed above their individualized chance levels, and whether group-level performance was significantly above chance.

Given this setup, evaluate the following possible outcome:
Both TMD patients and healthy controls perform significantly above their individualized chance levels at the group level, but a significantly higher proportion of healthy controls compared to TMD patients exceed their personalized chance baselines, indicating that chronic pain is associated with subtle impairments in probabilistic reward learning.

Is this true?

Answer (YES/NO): NO